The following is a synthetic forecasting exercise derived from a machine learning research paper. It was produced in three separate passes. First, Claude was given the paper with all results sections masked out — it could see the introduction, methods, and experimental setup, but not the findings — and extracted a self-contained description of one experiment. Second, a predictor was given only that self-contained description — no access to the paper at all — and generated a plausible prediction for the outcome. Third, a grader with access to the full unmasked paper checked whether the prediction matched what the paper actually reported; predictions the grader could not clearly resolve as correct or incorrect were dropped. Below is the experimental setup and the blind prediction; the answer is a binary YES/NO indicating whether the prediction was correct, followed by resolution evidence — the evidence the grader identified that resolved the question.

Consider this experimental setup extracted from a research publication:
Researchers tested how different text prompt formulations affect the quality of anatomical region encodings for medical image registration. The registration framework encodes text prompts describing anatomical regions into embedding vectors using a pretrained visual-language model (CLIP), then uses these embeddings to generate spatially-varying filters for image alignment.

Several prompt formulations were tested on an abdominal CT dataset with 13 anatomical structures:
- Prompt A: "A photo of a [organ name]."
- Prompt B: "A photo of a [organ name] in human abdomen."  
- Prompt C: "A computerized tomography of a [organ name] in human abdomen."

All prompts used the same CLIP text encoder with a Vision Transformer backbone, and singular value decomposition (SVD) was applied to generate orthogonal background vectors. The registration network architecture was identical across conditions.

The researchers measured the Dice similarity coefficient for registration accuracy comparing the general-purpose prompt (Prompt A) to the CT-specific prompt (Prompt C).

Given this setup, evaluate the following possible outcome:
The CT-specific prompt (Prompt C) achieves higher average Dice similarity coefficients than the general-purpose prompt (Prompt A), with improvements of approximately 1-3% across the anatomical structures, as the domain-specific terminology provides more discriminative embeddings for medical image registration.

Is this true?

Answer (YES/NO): NO